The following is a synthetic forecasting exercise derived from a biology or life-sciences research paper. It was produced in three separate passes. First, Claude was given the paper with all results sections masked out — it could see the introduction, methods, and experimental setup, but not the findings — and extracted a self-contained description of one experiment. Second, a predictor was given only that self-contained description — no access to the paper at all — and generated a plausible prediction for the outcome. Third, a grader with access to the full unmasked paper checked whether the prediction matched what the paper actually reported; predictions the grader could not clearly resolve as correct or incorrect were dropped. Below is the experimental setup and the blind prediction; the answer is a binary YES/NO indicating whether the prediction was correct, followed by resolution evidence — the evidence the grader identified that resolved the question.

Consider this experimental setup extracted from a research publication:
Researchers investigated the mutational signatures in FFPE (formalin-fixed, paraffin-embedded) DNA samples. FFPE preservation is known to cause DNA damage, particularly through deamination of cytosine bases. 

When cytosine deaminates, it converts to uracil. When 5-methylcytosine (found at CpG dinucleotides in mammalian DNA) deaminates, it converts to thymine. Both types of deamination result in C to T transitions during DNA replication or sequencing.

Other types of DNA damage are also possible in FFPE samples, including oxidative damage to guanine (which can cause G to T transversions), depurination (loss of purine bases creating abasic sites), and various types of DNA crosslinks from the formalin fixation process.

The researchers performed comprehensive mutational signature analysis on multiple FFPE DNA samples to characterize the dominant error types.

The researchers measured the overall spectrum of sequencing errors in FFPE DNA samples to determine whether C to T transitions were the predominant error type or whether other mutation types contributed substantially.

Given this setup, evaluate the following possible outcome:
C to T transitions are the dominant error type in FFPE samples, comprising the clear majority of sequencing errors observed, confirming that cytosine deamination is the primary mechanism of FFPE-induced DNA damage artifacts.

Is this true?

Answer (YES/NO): YES